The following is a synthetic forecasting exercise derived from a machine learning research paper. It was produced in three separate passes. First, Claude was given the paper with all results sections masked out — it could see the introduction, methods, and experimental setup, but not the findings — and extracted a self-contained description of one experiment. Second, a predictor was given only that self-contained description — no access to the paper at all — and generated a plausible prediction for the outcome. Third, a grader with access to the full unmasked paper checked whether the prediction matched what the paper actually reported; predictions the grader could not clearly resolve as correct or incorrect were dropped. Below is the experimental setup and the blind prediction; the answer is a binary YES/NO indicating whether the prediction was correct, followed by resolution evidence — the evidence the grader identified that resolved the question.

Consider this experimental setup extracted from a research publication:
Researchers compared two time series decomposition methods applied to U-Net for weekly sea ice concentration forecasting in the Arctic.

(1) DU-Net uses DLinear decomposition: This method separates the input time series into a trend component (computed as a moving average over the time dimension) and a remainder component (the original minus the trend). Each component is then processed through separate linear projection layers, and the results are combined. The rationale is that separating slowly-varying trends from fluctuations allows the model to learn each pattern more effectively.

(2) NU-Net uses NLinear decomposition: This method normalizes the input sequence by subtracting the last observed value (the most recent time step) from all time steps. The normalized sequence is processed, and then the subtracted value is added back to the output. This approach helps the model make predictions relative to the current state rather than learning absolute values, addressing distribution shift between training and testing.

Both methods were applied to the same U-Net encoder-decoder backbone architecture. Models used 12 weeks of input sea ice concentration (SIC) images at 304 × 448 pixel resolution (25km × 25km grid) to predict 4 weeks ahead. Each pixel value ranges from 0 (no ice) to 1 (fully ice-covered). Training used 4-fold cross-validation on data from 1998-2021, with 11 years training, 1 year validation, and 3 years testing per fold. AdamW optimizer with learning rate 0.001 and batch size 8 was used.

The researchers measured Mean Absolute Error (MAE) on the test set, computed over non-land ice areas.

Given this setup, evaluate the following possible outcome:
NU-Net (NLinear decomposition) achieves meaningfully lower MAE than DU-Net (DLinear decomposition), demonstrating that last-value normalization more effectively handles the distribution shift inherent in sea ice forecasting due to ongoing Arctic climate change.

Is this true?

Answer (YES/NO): NO